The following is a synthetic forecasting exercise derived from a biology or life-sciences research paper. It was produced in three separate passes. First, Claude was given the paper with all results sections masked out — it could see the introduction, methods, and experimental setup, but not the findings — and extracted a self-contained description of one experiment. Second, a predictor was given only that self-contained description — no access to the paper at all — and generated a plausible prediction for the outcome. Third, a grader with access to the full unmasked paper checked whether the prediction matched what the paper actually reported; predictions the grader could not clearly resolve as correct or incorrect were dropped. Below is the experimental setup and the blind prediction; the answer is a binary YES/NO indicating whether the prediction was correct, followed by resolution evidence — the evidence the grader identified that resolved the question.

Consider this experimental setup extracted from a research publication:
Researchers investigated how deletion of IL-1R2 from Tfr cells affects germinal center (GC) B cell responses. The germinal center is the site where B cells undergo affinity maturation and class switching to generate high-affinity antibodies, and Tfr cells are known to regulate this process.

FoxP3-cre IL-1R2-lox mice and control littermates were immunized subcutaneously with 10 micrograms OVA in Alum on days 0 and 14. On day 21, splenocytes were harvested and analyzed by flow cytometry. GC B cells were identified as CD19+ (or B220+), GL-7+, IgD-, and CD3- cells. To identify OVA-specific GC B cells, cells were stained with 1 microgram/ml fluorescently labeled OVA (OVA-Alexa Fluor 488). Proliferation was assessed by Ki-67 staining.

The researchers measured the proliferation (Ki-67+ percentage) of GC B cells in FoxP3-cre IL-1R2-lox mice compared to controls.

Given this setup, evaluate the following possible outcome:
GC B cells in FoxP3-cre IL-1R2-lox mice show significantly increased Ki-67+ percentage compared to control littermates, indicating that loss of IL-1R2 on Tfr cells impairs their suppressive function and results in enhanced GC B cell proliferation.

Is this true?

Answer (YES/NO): NO